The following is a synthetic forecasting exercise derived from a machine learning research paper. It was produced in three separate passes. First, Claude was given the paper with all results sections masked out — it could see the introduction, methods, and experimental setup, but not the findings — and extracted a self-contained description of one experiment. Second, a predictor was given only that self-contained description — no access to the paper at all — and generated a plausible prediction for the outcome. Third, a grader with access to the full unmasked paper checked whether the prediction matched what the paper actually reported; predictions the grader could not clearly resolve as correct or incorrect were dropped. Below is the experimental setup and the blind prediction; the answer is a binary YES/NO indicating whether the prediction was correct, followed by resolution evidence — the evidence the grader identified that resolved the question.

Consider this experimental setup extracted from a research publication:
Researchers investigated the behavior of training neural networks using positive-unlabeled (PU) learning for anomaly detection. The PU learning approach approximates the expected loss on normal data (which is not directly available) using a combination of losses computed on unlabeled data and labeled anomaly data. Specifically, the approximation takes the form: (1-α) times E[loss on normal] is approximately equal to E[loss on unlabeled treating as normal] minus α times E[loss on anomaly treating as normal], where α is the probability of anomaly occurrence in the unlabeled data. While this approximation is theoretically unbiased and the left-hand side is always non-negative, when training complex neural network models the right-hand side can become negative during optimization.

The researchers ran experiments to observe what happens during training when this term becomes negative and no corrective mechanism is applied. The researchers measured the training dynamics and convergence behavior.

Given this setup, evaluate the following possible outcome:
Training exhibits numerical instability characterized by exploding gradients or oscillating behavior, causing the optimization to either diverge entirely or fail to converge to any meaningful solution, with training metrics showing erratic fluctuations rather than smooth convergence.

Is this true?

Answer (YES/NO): NO